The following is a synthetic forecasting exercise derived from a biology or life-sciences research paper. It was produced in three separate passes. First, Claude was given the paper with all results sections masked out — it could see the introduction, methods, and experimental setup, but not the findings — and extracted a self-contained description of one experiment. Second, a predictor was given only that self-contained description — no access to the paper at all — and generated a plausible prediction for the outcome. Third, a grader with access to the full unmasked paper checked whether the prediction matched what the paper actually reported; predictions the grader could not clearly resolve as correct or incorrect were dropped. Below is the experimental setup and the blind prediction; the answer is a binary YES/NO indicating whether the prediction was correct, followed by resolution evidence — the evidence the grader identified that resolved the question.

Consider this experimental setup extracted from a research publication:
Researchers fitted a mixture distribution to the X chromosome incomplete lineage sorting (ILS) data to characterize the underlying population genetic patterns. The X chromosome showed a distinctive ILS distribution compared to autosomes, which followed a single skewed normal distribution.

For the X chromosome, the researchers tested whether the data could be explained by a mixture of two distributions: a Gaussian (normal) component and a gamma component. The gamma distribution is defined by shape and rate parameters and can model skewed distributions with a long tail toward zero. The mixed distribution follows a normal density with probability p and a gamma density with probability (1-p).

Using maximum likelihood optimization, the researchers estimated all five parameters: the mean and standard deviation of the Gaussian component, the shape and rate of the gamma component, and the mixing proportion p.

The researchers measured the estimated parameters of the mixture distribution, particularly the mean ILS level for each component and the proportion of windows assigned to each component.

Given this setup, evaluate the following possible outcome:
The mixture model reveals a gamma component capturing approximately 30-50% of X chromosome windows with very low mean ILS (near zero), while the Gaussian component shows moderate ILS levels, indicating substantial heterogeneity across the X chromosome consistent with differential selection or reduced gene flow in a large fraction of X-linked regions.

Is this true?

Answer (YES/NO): YES